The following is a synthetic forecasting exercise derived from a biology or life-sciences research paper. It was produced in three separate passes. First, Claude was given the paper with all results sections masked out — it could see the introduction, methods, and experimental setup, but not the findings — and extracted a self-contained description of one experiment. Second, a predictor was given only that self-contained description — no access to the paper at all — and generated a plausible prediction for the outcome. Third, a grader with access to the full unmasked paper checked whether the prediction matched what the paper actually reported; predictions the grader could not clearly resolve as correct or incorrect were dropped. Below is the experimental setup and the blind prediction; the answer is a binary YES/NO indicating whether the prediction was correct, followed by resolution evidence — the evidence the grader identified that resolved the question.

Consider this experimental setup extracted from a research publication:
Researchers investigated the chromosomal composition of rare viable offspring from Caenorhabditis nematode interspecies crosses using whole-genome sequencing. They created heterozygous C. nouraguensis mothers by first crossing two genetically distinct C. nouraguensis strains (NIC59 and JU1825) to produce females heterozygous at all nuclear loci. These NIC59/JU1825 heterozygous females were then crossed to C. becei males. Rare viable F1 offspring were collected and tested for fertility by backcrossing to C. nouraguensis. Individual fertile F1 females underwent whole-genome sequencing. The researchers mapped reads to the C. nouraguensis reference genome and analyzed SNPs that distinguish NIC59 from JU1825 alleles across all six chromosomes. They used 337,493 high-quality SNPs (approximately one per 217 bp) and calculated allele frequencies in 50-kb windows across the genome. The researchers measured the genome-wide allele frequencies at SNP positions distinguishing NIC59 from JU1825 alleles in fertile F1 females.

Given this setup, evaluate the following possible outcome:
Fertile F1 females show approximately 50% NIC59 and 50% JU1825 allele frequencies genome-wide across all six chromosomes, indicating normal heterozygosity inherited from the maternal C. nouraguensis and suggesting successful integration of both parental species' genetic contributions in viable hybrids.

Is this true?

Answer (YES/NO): NO